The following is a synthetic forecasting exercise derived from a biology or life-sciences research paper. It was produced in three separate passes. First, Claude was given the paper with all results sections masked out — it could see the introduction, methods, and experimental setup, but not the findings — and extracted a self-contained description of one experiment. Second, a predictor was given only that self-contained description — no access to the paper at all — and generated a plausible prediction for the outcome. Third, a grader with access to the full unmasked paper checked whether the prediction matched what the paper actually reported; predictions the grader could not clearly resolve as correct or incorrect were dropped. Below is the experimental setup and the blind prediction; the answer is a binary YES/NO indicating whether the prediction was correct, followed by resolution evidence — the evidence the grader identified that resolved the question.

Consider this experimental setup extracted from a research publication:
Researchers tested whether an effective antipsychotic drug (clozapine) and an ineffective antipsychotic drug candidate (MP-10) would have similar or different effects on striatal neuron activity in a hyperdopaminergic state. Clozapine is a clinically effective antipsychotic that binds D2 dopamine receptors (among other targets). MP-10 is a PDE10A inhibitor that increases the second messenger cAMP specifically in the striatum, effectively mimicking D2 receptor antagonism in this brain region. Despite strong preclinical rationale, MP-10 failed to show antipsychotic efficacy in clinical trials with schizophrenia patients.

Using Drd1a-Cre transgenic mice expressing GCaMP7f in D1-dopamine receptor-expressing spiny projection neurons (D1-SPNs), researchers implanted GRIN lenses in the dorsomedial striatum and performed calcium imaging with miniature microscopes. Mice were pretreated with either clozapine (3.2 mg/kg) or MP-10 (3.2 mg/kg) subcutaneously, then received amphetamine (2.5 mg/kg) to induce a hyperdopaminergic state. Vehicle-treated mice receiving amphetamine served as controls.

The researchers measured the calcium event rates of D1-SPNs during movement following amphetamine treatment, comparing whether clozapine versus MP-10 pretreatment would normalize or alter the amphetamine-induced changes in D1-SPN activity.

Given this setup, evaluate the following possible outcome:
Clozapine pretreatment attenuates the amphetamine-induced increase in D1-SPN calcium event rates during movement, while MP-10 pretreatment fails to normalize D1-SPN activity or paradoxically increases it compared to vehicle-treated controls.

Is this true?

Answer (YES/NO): NO